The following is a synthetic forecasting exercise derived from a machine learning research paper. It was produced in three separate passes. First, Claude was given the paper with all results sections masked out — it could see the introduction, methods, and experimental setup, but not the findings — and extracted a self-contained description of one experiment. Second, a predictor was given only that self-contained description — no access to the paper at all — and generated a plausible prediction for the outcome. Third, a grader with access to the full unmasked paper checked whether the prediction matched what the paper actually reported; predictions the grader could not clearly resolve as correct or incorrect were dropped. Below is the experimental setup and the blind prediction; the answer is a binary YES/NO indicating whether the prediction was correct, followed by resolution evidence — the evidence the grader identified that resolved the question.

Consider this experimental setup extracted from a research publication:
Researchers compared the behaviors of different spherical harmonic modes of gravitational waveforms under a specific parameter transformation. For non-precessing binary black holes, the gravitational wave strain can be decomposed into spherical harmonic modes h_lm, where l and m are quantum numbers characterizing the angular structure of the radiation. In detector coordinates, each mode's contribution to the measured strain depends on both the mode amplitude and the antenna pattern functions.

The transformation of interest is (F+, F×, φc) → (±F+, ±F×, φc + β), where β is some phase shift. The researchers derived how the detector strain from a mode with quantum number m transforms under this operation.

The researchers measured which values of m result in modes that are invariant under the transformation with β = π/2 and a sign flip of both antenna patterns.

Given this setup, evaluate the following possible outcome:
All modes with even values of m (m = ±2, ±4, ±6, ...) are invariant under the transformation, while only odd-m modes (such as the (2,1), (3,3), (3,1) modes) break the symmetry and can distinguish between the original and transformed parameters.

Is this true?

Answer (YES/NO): NO